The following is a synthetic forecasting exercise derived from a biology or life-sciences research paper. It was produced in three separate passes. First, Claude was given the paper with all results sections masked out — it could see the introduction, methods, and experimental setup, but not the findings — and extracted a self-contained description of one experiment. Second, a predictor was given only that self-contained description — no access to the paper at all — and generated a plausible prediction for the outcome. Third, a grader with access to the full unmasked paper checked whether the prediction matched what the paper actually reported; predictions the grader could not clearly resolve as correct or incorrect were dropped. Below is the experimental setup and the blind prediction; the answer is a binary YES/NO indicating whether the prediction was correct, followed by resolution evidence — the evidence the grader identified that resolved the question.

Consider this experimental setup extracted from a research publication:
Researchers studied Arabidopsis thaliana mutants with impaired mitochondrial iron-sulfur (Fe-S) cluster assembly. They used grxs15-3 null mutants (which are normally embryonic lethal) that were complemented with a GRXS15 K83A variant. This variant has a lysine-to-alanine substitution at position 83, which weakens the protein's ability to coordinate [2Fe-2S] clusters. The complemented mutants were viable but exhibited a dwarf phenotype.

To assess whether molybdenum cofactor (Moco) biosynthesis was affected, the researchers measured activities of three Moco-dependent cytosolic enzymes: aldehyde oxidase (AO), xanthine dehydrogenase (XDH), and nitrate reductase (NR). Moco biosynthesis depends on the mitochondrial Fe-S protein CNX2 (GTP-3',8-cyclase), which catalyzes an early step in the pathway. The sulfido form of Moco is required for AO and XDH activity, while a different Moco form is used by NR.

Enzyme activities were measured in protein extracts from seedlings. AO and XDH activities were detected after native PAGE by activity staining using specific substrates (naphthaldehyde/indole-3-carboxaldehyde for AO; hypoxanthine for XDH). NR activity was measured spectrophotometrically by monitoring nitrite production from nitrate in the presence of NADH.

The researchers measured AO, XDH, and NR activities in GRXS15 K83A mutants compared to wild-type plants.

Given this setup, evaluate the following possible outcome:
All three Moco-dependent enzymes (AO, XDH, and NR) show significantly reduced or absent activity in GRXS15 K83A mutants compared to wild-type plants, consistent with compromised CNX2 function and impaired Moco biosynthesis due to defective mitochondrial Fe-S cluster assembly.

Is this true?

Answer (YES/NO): NO